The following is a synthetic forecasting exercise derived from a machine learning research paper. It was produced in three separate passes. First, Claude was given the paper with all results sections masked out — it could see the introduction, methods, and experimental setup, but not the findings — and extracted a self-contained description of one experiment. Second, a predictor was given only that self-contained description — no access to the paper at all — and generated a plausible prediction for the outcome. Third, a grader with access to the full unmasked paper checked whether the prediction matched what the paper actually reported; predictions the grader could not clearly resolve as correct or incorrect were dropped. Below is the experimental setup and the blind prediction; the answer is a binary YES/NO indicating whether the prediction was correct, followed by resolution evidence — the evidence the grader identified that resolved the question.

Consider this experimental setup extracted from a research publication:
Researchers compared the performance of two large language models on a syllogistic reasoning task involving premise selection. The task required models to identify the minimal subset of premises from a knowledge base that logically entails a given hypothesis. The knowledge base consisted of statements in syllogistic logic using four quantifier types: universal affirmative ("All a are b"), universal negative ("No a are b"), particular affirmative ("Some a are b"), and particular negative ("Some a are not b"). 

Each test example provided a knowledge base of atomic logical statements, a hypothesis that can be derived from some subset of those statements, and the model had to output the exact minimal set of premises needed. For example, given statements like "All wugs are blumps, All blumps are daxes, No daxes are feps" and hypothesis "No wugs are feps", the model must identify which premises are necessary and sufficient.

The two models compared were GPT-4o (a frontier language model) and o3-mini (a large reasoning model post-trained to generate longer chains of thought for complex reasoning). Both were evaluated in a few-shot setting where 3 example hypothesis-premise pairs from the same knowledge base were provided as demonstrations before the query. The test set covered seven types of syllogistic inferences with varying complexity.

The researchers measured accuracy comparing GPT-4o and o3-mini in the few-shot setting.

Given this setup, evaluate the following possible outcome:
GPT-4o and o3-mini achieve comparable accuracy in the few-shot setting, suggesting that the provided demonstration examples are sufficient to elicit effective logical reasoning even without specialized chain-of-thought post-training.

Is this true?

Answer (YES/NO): NO